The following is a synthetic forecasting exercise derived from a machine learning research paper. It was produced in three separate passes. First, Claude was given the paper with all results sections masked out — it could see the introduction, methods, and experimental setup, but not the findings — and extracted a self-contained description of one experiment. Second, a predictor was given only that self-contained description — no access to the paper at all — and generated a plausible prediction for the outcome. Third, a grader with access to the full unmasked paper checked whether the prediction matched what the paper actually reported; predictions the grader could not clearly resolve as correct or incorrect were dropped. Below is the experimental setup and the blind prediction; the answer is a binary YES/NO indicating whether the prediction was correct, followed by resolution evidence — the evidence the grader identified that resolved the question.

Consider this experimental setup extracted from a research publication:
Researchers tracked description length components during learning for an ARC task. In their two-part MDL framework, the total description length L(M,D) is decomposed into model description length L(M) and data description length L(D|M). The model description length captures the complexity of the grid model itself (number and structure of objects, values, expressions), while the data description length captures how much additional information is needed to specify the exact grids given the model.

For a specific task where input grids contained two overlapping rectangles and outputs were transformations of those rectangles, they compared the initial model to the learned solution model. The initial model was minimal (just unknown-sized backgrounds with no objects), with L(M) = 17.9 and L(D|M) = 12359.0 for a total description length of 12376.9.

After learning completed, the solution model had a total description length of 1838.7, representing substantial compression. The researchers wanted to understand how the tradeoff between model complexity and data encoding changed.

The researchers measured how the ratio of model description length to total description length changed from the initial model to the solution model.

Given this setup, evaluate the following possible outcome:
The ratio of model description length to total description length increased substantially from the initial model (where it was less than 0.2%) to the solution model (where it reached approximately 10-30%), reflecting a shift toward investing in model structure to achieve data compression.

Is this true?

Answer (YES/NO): NO